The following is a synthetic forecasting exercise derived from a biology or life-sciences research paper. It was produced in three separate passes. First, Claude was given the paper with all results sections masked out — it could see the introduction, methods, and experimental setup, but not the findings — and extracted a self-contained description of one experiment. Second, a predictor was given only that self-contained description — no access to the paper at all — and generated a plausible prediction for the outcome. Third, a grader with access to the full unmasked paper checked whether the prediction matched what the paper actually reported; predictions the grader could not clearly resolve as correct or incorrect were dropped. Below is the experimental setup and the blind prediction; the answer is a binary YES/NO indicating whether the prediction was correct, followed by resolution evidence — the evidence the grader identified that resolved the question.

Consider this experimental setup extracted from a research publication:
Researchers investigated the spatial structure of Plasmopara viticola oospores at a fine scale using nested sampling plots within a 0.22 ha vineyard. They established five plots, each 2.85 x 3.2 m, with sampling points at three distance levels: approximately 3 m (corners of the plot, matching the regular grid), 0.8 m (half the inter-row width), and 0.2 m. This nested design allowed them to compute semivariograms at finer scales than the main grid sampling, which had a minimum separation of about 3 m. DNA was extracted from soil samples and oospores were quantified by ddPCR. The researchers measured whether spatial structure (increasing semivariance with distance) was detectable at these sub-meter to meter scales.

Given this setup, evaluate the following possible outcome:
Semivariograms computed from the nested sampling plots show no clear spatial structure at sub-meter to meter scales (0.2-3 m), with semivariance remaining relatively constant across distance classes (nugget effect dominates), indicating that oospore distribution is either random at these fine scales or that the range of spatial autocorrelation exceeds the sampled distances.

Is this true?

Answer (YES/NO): NO